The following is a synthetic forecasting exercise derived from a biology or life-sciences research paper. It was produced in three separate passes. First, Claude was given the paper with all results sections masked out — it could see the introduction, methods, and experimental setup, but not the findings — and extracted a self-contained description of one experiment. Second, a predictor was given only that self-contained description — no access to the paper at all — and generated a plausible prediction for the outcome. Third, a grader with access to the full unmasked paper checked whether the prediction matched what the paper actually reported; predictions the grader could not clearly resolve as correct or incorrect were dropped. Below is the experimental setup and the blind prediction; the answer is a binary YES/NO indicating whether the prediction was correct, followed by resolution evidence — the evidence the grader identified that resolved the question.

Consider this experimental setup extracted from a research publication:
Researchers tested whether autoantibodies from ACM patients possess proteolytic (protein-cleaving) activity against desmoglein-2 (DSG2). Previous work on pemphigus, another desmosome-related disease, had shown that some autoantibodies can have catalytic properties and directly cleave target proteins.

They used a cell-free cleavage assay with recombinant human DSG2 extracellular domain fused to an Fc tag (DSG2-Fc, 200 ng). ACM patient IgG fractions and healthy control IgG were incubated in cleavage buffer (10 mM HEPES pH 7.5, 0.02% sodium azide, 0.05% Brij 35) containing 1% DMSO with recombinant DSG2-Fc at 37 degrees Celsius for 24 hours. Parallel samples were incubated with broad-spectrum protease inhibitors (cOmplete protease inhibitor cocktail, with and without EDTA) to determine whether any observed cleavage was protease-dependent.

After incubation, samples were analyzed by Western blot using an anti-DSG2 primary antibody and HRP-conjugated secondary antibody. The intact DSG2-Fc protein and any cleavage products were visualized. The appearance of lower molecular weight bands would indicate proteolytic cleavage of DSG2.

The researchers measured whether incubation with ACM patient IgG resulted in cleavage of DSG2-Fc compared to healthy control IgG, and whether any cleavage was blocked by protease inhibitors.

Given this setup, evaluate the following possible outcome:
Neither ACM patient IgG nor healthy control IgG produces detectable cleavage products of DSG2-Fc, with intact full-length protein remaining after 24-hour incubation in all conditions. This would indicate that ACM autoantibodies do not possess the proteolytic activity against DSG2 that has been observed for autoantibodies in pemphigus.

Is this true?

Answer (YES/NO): NO